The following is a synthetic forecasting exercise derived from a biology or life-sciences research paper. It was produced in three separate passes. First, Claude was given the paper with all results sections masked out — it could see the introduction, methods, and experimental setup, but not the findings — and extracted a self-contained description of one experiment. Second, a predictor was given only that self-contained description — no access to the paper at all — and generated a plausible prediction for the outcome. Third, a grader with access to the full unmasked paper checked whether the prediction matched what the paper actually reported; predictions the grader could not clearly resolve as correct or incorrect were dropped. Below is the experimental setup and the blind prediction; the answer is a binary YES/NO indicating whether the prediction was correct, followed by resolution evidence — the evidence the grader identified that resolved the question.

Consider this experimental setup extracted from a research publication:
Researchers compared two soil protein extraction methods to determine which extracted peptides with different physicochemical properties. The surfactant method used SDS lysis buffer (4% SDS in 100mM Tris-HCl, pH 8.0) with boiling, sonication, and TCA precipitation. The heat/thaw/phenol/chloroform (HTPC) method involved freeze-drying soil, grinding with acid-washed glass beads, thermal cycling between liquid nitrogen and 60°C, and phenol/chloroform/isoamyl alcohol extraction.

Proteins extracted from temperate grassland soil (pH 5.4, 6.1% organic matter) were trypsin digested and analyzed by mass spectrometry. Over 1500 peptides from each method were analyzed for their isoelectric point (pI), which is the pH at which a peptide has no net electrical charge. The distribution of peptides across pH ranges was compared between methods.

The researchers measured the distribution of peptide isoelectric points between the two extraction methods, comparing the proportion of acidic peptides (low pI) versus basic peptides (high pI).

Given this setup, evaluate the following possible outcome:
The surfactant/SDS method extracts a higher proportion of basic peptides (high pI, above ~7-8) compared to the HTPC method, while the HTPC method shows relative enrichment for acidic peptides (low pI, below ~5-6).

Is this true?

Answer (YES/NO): YES